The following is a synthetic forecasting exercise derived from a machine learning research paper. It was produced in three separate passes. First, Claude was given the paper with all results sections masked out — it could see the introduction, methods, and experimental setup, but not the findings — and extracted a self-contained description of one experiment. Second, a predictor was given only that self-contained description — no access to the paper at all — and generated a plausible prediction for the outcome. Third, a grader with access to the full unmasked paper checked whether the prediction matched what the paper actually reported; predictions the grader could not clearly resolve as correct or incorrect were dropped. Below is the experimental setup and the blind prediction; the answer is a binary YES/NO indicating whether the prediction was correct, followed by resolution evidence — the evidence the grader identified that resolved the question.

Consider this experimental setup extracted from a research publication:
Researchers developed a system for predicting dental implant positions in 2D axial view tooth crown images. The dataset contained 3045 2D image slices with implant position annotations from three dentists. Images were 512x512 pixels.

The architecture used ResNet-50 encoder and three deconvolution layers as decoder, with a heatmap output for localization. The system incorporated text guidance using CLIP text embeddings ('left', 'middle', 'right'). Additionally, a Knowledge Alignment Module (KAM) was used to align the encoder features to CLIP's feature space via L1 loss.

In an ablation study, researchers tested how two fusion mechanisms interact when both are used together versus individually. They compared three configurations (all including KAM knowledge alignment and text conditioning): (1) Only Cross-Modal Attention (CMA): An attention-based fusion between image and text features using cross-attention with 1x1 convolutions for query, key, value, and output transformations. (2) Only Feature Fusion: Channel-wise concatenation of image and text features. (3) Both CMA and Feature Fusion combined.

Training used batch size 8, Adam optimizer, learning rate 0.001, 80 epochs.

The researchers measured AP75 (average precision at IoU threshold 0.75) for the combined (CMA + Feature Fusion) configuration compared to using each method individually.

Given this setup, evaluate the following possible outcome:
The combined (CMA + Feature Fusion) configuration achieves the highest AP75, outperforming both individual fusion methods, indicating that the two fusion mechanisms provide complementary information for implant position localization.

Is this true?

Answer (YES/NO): YES